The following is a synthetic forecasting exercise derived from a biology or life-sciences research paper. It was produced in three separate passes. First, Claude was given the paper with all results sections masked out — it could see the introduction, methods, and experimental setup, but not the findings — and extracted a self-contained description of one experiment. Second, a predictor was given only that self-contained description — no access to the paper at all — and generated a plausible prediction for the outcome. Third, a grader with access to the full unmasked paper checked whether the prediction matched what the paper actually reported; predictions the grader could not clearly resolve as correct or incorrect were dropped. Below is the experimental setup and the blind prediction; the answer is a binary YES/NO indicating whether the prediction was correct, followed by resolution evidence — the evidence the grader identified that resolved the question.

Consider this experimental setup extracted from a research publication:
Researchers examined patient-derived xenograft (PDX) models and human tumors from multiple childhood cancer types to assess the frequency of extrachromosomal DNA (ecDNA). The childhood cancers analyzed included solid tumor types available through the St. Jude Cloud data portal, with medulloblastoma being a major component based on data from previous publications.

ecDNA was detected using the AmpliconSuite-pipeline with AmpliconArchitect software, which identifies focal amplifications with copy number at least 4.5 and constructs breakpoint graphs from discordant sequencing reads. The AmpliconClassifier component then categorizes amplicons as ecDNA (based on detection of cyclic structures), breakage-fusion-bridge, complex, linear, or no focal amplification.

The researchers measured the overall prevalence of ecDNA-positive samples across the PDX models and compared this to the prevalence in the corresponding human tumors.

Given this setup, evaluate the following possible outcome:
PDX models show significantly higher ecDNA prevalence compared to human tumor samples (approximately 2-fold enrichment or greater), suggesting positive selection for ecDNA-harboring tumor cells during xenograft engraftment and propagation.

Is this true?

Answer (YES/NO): YES